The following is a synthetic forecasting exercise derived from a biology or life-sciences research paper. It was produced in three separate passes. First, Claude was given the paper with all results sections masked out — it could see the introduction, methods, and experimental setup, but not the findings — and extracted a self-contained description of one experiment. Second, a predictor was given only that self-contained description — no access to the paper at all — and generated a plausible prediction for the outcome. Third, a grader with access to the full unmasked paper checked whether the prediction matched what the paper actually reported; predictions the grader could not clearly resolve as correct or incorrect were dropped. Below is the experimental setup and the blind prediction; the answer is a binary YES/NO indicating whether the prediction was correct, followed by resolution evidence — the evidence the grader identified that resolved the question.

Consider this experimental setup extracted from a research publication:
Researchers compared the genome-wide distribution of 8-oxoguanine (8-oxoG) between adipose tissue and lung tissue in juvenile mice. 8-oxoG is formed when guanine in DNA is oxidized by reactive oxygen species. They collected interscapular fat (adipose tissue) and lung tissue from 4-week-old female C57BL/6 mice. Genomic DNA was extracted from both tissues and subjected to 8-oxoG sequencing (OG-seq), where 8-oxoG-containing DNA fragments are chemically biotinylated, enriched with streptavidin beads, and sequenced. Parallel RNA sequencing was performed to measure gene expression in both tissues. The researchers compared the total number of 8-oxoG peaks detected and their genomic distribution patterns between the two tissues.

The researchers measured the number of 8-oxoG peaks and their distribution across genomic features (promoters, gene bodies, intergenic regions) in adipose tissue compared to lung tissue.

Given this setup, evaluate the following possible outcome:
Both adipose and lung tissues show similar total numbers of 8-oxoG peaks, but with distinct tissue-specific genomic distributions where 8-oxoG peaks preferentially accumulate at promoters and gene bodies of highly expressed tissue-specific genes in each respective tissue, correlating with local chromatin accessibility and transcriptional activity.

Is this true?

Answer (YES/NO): NO